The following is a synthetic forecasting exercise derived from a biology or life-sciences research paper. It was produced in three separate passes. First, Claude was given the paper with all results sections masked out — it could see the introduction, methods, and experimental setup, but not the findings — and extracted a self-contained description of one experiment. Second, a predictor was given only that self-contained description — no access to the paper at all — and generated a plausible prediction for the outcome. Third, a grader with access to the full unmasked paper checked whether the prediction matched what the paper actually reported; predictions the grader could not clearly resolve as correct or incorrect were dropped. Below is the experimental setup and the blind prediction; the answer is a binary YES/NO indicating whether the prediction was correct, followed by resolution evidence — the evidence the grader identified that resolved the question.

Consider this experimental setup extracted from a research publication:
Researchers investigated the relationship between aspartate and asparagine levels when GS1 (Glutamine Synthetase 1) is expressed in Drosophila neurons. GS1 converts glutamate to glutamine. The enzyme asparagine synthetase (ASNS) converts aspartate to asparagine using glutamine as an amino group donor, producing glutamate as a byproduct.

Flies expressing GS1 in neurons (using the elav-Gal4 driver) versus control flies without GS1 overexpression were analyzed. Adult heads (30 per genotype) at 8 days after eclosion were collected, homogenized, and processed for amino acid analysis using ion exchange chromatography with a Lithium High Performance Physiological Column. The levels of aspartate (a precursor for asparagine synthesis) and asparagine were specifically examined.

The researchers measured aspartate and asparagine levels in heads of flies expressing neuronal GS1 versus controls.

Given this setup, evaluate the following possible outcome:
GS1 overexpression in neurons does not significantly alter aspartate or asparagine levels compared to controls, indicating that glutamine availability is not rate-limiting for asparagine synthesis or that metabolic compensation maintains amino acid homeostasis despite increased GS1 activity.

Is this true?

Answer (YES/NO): NO